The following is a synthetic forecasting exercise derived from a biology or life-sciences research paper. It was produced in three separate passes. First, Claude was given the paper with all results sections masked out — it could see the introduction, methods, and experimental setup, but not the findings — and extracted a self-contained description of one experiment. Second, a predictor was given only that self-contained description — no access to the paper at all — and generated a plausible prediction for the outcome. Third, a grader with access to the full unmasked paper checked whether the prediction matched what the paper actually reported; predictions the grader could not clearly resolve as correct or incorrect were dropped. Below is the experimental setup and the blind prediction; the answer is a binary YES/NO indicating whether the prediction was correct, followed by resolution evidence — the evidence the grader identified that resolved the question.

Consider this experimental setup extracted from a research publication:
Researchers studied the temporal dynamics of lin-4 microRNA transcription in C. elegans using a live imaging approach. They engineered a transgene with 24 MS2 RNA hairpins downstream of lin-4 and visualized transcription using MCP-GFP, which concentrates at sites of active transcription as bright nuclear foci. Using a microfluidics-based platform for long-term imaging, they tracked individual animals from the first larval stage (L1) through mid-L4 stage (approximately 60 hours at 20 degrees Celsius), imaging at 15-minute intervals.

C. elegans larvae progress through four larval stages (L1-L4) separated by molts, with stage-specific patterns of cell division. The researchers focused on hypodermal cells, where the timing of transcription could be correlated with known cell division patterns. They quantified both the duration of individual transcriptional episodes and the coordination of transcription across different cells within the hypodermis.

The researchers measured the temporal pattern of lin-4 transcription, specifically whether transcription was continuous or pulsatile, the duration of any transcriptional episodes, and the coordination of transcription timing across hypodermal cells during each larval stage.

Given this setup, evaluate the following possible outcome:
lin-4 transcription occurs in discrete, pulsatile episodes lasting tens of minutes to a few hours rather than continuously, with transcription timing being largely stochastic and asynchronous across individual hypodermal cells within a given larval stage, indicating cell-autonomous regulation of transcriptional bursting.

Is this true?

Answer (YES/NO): NO